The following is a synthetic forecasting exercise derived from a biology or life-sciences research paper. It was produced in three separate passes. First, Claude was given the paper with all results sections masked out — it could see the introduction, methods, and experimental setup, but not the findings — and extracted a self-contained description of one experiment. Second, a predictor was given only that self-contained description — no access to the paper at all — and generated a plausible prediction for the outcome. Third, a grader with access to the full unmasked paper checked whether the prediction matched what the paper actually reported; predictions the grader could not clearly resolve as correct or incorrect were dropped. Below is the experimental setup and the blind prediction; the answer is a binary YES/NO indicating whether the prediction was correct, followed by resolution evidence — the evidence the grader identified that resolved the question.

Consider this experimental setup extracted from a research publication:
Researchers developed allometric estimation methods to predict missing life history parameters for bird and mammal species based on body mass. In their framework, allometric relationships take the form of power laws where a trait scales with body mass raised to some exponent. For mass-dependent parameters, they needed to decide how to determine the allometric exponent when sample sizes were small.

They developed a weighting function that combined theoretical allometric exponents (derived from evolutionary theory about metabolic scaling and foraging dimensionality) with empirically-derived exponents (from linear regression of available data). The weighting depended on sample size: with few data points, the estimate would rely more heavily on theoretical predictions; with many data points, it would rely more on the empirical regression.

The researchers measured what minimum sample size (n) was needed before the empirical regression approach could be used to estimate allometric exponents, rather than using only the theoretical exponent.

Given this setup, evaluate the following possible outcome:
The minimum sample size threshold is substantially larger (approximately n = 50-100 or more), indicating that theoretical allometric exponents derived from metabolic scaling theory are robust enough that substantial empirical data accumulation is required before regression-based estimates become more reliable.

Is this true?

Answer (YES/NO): NO